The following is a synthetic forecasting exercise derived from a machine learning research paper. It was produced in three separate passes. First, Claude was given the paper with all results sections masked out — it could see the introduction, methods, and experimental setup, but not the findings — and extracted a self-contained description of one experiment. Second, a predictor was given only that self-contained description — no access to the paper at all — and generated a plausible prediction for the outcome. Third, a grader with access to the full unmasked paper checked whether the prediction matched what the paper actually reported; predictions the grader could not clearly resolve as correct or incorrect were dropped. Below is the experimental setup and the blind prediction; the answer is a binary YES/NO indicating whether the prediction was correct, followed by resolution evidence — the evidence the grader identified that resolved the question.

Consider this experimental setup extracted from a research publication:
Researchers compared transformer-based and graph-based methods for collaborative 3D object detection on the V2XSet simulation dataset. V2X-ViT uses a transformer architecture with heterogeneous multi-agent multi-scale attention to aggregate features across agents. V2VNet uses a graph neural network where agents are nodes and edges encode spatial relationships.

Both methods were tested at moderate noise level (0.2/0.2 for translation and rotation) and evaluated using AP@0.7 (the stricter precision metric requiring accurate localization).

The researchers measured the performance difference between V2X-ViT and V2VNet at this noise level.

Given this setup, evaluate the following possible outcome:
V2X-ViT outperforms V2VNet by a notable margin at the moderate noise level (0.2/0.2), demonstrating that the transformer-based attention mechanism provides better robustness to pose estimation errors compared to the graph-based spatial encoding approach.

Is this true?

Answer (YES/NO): YES